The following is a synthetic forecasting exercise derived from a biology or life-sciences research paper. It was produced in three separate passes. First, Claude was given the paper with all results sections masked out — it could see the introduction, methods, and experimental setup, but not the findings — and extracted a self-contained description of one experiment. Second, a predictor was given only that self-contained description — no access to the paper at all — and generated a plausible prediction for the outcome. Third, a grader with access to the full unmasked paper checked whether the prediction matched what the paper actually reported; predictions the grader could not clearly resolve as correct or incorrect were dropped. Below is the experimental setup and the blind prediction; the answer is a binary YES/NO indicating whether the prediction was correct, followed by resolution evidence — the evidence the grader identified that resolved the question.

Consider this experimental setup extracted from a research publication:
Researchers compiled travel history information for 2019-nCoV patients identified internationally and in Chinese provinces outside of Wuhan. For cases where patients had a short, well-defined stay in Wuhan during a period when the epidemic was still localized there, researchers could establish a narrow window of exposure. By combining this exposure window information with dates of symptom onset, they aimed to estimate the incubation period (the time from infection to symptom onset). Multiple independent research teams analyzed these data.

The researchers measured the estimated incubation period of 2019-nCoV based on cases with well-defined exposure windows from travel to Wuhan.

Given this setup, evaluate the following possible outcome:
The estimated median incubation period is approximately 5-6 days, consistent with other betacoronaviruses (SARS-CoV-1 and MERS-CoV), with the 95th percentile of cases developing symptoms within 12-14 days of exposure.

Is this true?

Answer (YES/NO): NO